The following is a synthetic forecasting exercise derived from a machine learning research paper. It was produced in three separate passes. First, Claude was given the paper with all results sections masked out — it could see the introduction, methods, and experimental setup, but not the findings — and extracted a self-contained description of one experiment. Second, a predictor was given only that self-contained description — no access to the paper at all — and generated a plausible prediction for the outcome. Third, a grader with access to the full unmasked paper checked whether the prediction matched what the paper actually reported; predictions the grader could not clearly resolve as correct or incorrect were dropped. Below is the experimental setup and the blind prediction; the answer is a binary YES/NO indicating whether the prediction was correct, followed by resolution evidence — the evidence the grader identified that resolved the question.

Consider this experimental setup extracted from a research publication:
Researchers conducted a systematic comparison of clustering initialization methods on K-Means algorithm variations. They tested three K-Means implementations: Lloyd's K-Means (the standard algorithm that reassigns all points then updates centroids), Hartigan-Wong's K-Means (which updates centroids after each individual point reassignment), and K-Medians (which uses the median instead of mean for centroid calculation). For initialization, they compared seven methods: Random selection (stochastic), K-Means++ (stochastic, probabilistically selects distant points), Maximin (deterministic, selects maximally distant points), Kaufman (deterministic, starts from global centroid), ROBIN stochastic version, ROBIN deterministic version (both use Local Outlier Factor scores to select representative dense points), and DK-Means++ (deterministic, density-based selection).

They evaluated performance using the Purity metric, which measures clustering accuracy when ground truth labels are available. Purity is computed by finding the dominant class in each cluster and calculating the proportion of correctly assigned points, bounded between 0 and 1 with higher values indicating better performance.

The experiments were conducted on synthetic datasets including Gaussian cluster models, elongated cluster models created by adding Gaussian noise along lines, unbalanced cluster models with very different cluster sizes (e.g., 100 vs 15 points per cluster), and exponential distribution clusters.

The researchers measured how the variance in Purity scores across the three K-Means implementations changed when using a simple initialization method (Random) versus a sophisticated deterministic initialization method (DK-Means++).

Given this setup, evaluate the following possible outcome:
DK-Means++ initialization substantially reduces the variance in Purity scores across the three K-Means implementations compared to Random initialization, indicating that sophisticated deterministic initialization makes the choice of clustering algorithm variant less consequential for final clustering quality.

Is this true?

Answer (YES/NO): YES